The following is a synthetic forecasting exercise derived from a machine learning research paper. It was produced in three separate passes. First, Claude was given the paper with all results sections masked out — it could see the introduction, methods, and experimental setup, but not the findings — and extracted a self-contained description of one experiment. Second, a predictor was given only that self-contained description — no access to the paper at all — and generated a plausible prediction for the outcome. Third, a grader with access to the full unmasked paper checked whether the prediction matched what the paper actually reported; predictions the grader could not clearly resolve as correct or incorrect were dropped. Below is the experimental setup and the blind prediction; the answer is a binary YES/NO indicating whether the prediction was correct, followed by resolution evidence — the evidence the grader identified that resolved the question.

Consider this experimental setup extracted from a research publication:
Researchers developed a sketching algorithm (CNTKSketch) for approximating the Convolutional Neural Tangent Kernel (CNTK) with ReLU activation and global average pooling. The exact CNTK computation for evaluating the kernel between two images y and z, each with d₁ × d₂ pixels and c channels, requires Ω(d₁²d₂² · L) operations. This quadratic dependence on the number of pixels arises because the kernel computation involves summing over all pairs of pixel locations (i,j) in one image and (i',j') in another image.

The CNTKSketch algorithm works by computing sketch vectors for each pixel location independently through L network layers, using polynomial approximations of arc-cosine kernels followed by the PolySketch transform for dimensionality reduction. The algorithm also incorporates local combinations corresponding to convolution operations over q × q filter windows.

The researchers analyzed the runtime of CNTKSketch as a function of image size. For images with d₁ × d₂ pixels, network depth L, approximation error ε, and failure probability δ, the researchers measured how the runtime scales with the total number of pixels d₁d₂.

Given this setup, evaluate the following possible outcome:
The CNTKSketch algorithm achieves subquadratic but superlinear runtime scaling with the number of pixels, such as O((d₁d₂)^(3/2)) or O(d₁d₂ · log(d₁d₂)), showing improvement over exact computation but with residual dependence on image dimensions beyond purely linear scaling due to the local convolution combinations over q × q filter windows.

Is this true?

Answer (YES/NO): NO